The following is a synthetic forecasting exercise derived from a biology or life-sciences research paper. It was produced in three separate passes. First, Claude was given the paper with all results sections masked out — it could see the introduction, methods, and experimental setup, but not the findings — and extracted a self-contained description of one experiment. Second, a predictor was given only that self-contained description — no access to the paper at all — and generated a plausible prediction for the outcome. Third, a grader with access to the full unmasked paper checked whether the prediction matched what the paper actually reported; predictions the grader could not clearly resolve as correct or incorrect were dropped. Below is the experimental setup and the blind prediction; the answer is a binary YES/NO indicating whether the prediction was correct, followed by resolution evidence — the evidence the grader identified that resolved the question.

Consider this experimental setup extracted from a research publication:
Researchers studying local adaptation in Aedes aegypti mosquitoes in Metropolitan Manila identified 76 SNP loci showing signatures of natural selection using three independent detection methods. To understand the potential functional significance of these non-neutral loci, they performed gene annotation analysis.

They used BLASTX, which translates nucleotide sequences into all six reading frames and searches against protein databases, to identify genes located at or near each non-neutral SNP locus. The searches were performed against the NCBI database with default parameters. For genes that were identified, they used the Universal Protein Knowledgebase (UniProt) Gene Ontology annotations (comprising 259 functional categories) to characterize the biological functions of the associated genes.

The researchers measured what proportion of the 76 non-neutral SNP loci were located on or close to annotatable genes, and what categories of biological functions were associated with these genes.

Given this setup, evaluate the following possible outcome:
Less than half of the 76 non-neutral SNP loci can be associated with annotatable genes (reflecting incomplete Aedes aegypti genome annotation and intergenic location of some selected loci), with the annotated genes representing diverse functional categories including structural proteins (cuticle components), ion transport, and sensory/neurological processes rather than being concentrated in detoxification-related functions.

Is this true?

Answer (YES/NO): NO